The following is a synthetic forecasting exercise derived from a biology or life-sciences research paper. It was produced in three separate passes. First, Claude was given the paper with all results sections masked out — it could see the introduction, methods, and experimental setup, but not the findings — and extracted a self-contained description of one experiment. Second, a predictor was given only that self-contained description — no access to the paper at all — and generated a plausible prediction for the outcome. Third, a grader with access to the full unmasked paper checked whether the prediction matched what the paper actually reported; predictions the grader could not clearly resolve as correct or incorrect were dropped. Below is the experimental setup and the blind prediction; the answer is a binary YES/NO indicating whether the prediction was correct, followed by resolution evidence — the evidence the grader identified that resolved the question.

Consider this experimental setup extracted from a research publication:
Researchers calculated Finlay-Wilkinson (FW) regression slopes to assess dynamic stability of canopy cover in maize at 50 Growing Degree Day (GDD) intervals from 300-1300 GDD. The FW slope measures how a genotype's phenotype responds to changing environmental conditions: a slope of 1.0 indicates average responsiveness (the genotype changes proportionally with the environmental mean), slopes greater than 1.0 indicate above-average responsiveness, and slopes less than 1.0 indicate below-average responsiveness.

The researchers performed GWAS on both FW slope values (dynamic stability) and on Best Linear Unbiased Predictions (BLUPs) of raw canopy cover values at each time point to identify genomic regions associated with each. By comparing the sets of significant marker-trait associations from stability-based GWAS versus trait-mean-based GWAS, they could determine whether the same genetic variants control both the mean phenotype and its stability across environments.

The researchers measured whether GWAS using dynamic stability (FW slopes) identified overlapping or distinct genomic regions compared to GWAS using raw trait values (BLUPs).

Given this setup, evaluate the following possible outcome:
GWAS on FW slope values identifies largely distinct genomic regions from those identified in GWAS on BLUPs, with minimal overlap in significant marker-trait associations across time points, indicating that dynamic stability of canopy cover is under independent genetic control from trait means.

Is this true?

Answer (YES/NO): YES